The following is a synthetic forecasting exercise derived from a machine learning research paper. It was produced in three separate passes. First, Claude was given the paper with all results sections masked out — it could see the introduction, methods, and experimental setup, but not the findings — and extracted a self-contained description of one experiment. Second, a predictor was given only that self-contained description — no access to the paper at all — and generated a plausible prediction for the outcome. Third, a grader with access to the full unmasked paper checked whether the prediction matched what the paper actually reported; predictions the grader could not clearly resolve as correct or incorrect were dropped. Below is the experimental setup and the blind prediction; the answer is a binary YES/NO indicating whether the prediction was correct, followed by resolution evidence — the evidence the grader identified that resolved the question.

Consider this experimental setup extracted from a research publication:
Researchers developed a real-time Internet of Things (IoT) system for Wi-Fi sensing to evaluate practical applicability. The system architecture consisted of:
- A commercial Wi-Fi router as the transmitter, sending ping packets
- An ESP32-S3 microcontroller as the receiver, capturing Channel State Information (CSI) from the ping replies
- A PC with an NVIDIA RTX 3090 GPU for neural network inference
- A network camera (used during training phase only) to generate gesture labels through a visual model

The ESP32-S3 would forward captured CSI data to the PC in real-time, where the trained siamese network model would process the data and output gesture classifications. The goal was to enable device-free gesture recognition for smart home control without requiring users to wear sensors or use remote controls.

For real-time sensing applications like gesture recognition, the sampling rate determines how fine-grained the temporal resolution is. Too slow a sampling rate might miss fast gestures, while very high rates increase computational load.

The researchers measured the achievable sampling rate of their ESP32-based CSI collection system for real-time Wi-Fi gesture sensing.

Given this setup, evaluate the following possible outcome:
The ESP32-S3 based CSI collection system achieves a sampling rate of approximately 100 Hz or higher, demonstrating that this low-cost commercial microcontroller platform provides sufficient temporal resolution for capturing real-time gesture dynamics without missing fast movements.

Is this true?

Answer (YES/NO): YES